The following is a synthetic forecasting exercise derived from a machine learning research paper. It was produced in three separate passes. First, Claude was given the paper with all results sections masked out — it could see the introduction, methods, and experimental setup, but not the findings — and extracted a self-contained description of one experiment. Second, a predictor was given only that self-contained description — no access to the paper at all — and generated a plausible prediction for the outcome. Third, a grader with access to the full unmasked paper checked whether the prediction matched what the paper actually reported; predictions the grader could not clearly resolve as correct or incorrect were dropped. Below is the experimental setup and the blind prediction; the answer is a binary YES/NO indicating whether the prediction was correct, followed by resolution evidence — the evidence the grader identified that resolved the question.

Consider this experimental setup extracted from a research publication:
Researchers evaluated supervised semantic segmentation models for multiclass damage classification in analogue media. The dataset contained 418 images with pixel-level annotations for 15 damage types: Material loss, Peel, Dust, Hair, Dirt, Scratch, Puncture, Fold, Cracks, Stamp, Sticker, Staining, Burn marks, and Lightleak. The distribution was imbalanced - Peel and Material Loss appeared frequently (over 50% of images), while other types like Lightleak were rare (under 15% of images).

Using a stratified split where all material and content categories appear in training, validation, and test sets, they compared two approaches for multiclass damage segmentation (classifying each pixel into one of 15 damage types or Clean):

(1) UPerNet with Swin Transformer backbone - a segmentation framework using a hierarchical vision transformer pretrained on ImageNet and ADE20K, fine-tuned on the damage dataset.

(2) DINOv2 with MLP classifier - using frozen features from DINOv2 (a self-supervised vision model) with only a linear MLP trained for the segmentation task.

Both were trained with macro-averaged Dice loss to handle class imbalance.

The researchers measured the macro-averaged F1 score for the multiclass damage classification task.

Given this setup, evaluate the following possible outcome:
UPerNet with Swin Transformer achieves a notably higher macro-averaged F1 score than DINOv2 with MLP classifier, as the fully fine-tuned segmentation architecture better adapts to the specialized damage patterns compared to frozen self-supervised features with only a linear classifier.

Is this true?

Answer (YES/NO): NO